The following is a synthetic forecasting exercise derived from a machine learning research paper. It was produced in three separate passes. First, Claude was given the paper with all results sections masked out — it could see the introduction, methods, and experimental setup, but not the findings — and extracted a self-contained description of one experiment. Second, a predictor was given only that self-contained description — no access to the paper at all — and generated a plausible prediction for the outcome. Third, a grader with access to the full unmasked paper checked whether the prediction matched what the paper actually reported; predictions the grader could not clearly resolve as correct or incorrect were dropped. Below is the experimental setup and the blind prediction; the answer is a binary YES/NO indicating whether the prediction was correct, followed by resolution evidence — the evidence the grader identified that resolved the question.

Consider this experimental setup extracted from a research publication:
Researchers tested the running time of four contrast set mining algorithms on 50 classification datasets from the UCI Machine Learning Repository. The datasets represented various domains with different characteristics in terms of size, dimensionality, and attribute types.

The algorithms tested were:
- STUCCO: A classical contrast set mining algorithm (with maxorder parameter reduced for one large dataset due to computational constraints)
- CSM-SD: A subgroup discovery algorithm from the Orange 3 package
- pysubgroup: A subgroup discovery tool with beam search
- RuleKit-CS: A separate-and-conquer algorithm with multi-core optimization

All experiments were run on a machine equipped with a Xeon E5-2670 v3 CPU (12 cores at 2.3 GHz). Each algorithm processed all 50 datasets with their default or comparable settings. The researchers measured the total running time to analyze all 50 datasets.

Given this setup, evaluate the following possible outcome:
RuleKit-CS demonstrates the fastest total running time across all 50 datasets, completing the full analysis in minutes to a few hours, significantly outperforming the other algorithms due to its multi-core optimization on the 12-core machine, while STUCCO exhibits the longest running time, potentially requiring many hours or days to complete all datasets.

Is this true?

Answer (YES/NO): NO